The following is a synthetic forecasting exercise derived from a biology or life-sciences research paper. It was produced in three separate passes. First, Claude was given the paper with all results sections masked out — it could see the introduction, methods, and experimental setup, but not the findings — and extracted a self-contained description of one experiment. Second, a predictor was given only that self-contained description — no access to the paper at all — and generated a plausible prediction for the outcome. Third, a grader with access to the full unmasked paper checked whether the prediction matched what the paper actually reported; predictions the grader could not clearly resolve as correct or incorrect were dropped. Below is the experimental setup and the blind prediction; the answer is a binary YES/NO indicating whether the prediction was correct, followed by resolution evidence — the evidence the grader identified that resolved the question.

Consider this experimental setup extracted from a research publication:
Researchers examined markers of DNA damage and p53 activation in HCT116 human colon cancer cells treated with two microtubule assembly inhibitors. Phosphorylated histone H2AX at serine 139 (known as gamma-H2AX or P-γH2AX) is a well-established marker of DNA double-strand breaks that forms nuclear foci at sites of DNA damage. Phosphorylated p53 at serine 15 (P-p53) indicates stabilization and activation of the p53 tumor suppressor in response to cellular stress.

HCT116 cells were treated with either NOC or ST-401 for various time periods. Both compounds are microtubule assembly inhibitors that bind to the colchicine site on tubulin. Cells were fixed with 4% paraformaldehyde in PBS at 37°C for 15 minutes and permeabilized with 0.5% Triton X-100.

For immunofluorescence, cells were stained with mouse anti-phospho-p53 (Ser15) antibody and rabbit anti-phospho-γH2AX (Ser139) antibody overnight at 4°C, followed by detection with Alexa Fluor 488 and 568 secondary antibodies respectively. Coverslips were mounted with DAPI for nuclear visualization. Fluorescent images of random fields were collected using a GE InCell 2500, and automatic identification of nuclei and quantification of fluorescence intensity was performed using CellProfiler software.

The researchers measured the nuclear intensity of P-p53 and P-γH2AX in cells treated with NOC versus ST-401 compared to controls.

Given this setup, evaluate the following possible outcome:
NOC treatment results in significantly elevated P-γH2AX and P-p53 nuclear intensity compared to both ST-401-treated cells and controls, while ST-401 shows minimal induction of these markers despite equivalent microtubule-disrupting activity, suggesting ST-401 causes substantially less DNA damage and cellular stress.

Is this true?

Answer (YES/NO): YES